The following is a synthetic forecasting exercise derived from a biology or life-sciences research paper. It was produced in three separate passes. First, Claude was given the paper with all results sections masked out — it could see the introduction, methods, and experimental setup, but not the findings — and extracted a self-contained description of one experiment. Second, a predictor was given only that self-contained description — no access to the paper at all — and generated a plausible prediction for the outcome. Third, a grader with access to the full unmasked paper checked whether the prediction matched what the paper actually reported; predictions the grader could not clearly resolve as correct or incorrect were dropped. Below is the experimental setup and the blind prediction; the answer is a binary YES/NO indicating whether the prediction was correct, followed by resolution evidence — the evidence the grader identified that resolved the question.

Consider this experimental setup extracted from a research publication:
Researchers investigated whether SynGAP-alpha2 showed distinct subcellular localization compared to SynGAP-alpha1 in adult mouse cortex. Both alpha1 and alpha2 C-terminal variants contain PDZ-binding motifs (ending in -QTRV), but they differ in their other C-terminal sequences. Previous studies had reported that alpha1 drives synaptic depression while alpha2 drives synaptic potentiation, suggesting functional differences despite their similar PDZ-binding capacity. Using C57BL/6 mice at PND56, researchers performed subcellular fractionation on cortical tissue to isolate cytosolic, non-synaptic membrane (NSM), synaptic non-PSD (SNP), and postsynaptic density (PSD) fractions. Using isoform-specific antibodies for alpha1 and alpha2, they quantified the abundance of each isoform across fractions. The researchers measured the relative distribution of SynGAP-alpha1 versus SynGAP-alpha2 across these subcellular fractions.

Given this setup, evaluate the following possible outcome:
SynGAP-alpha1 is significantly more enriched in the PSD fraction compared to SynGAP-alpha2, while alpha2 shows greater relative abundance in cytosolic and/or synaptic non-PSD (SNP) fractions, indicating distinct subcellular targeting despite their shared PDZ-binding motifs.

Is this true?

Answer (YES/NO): YES